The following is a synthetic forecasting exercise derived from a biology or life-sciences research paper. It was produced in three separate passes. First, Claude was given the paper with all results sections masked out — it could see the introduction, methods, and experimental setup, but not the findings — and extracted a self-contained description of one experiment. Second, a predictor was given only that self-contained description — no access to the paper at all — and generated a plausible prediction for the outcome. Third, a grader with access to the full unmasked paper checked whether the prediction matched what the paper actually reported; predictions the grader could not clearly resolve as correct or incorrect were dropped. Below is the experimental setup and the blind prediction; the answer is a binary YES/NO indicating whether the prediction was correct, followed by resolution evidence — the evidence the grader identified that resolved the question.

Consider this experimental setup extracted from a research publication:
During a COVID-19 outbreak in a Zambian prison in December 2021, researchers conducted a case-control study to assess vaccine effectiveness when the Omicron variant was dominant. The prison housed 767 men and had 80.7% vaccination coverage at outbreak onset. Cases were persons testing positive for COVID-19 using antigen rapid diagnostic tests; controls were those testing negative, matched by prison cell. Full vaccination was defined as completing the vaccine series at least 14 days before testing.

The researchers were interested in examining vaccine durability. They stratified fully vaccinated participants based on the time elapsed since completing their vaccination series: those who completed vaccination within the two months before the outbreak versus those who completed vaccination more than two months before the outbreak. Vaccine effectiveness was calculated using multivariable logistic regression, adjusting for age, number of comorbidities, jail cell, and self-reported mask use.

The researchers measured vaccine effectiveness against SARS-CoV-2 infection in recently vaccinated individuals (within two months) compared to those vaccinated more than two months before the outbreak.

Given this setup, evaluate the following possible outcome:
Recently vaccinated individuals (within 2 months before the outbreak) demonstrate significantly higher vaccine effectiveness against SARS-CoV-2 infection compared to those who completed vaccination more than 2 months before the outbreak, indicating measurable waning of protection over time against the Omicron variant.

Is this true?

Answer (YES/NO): NO